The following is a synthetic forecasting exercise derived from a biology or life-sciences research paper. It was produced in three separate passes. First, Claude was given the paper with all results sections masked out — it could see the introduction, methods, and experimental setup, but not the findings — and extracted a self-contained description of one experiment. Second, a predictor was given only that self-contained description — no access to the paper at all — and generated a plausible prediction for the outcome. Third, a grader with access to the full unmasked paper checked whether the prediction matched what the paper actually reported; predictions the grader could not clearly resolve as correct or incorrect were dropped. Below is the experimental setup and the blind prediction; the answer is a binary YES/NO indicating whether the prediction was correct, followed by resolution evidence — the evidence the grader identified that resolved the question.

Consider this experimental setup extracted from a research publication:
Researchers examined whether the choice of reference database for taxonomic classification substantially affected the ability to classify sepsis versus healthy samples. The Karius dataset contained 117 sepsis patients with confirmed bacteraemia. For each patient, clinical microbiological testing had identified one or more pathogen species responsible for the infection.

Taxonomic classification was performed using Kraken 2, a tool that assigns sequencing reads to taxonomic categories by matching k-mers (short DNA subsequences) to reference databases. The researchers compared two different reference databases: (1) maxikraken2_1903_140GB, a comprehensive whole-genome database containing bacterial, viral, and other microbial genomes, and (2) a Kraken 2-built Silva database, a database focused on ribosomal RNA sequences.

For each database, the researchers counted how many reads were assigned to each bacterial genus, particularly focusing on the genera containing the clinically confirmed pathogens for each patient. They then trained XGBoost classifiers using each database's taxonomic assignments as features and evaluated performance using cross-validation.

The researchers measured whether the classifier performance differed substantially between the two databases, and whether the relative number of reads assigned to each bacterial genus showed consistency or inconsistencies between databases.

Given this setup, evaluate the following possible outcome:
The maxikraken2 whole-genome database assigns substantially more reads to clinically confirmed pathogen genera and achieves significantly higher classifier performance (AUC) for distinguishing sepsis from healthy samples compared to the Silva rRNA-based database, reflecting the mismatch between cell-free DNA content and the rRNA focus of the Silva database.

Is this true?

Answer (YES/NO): NO